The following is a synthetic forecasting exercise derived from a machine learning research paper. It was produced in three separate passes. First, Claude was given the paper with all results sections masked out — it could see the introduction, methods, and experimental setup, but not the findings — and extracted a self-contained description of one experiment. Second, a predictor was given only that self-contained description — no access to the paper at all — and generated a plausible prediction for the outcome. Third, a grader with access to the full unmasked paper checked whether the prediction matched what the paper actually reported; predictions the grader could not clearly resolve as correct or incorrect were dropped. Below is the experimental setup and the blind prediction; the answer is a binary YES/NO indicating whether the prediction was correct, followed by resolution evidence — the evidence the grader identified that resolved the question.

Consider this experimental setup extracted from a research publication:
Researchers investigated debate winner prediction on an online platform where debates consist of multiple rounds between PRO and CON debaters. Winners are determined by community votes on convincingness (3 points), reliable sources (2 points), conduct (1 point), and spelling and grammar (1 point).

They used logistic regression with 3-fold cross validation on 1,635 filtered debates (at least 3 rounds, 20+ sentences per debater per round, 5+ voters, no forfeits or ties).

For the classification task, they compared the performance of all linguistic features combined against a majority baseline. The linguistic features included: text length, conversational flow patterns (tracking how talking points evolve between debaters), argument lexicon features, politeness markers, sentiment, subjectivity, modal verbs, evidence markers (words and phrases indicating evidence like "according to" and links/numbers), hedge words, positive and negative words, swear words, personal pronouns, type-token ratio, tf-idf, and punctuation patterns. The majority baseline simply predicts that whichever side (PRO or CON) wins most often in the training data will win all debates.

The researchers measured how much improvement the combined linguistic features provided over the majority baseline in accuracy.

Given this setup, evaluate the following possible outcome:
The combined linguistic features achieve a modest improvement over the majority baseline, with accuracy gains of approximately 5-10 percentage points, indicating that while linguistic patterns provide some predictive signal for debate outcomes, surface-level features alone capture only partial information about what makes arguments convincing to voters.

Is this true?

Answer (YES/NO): NO